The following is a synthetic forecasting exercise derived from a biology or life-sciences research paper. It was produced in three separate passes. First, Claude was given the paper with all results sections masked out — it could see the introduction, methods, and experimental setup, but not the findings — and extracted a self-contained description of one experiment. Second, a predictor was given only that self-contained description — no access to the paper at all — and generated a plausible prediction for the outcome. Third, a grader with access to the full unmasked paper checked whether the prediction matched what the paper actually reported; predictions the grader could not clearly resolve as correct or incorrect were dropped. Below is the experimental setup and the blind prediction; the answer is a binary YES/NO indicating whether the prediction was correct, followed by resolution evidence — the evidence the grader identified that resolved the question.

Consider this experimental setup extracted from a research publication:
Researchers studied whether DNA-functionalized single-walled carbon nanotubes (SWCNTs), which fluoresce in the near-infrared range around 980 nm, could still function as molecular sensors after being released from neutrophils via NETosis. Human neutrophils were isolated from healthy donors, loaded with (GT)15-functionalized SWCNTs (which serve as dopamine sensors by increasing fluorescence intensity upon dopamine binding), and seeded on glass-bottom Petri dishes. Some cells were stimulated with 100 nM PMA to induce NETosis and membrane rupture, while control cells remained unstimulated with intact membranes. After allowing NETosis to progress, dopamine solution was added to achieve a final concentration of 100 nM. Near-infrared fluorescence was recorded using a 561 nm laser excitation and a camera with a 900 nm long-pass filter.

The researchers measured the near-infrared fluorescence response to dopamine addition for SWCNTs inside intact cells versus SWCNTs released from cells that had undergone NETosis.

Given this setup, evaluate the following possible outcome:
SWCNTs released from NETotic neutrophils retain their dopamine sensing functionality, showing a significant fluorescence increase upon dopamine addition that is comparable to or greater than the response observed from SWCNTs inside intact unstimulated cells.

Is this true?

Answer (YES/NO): NO